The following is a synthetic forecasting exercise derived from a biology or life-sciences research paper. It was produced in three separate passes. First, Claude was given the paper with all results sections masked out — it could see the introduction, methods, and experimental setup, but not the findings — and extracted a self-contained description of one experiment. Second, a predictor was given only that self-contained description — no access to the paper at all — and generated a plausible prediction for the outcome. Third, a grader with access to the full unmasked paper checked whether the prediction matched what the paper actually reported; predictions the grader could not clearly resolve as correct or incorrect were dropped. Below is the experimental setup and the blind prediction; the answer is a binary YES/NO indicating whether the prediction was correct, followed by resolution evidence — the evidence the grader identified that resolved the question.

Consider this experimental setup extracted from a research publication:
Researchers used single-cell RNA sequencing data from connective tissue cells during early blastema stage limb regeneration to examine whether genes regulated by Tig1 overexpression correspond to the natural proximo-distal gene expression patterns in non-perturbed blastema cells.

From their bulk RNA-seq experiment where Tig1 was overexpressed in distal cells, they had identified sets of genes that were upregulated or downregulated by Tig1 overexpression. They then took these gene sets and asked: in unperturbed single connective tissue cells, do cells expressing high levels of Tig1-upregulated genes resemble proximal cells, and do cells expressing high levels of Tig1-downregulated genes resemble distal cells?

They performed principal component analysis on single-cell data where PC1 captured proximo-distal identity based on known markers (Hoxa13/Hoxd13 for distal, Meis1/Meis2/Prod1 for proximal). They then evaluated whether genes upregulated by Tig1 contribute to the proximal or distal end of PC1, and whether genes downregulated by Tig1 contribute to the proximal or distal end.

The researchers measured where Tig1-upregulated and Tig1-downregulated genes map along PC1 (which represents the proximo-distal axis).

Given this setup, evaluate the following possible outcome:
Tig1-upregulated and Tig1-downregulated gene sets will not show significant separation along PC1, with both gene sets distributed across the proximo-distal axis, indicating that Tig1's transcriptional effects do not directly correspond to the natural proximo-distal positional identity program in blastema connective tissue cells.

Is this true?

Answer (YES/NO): NO